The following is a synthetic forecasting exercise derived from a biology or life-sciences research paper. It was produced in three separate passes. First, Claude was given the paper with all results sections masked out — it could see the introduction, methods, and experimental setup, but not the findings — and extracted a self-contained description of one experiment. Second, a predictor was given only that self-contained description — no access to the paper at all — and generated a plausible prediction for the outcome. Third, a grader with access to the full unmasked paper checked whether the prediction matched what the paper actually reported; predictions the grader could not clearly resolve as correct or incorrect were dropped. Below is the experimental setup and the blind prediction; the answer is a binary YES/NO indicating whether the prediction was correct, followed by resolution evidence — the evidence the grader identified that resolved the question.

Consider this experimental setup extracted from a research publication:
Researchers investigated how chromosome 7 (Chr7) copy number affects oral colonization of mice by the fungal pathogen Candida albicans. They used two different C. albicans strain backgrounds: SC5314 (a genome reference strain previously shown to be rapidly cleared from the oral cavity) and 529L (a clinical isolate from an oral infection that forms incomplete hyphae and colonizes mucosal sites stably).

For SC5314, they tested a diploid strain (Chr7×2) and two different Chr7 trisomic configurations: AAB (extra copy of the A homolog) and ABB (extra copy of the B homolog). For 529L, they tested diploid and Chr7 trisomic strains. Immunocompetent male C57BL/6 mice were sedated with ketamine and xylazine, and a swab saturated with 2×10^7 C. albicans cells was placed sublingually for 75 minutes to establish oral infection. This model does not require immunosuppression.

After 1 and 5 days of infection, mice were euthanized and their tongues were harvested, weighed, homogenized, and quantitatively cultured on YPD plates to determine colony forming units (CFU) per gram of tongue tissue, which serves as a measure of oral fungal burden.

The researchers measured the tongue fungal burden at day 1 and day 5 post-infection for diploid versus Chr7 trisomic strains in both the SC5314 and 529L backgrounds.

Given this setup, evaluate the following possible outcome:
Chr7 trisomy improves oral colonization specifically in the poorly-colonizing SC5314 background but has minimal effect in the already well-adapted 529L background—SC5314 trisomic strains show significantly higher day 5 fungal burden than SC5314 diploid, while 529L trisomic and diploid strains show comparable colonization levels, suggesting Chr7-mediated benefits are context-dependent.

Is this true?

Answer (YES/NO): NO